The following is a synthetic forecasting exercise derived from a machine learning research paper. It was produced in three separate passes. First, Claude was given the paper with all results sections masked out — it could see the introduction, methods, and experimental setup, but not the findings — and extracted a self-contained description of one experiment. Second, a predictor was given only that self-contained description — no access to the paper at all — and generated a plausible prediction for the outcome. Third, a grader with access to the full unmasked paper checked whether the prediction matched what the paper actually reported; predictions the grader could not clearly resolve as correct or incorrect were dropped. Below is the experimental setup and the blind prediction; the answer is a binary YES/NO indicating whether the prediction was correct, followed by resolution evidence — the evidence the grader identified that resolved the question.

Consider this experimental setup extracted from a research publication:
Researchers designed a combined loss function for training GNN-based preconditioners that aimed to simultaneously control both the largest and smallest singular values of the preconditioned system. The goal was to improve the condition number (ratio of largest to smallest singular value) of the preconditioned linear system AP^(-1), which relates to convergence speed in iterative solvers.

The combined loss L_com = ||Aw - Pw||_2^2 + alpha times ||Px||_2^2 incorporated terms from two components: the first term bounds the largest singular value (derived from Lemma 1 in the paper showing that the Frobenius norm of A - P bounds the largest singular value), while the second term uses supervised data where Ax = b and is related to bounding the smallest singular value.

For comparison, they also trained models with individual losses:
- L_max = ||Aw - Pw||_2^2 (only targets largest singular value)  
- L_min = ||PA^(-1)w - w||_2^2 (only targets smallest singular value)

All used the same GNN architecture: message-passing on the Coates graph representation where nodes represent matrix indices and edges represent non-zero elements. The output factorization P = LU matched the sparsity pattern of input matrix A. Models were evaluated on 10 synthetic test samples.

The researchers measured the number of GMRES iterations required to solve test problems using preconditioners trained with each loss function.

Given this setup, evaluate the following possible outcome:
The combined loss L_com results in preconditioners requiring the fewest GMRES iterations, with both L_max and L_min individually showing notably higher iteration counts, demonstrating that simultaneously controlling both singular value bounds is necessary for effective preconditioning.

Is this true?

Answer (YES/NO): NO